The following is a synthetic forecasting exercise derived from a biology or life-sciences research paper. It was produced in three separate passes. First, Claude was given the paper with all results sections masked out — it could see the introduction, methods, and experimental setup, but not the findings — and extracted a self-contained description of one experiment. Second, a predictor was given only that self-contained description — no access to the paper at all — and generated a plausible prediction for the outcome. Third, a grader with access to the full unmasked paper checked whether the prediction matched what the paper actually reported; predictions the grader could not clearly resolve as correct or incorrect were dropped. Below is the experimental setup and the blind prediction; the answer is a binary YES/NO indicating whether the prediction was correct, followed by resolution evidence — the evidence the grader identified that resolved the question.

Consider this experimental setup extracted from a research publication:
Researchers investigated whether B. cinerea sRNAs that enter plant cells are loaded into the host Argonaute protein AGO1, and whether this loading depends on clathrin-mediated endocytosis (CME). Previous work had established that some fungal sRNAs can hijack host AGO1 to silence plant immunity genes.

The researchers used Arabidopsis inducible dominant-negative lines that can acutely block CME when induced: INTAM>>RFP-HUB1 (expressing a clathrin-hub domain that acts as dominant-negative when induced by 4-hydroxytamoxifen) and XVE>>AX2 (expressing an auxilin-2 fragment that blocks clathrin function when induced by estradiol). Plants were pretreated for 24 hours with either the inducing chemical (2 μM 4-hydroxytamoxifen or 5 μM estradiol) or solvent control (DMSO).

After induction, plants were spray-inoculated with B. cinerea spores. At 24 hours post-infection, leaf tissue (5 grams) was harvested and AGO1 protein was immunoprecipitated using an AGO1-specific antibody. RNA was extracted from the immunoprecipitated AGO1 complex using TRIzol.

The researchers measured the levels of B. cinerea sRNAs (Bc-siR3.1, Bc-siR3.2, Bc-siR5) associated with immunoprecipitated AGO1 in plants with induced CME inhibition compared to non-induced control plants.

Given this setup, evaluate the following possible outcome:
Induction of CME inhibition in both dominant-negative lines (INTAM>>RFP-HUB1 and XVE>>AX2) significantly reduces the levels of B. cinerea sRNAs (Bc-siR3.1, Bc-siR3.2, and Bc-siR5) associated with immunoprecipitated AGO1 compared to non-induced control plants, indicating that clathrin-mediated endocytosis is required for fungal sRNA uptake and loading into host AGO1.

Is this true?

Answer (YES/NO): YES